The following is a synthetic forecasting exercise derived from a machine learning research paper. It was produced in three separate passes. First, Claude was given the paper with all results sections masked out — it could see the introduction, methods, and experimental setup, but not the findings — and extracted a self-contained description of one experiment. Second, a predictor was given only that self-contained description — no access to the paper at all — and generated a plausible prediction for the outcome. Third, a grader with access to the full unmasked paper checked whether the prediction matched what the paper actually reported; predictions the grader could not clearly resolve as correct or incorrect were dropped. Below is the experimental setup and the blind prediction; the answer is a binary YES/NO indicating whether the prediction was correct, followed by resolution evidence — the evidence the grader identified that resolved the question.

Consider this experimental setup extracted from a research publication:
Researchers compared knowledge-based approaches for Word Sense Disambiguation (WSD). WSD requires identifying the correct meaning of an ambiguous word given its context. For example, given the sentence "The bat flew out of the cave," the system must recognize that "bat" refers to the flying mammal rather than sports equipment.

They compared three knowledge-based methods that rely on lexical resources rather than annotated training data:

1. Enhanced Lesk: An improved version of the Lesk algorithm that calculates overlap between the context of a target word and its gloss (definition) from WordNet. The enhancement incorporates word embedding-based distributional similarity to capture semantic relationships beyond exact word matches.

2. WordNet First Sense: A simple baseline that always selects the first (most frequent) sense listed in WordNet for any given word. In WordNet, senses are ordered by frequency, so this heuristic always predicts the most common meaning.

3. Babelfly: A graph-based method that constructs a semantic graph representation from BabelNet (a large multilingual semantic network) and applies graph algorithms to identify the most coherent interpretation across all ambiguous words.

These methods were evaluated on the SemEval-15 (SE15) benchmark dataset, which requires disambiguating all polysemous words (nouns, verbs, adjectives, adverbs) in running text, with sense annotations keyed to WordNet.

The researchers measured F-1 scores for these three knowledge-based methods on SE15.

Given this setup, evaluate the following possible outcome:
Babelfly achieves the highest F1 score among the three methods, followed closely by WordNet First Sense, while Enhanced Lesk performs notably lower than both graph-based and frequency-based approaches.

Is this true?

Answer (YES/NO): YES